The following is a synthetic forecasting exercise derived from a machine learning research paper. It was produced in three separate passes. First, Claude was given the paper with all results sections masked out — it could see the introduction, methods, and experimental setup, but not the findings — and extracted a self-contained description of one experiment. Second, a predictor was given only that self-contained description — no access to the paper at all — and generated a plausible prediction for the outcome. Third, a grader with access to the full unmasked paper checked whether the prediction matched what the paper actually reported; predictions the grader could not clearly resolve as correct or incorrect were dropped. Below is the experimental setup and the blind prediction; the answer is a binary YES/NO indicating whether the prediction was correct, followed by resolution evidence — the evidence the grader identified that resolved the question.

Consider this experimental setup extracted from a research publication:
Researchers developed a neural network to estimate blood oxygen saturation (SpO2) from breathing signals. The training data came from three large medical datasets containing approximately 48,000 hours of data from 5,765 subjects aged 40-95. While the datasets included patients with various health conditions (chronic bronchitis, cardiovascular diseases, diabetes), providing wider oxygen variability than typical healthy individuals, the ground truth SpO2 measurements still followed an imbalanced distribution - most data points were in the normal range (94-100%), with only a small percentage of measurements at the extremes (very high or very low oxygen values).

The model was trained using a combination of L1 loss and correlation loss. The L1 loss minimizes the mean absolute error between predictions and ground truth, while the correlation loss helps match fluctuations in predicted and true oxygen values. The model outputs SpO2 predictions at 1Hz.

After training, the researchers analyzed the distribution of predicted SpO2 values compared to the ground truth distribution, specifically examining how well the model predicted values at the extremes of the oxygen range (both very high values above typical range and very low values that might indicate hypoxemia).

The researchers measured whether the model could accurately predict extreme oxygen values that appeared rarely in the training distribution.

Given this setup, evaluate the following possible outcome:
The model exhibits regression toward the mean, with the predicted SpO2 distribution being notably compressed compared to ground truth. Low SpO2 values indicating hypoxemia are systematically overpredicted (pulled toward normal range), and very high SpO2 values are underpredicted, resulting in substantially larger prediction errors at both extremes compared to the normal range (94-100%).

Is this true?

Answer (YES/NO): YES